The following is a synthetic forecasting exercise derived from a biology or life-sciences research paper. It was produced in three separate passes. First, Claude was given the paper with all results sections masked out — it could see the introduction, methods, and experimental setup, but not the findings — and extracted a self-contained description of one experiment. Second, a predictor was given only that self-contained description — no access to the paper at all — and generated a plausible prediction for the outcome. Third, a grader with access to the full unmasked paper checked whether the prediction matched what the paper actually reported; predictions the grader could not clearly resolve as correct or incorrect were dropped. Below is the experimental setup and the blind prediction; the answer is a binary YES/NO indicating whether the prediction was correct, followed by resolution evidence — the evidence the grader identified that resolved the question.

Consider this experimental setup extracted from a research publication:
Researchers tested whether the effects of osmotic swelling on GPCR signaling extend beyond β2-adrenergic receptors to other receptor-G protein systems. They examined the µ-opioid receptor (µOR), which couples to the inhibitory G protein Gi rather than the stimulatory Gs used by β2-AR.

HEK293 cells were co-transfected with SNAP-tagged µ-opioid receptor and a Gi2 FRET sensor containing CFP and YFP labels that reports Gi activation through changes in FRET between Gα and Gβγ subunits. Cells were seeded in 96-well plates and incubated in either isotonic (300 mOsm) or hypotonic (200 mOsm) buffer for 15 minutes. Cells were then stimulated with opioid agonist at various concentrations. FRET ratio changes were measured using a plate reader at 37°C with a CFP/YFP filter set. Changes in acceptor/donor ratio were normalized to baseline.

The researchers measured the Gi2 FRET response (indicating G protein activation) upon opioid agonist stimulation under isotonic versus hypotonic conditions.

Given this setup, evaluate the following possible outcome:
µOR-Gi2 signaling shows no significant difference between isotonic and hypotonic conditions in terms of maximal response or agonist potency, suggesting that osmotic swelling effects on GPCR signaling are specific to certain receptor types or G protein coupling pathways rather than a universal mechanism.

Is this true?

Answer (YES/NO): NO